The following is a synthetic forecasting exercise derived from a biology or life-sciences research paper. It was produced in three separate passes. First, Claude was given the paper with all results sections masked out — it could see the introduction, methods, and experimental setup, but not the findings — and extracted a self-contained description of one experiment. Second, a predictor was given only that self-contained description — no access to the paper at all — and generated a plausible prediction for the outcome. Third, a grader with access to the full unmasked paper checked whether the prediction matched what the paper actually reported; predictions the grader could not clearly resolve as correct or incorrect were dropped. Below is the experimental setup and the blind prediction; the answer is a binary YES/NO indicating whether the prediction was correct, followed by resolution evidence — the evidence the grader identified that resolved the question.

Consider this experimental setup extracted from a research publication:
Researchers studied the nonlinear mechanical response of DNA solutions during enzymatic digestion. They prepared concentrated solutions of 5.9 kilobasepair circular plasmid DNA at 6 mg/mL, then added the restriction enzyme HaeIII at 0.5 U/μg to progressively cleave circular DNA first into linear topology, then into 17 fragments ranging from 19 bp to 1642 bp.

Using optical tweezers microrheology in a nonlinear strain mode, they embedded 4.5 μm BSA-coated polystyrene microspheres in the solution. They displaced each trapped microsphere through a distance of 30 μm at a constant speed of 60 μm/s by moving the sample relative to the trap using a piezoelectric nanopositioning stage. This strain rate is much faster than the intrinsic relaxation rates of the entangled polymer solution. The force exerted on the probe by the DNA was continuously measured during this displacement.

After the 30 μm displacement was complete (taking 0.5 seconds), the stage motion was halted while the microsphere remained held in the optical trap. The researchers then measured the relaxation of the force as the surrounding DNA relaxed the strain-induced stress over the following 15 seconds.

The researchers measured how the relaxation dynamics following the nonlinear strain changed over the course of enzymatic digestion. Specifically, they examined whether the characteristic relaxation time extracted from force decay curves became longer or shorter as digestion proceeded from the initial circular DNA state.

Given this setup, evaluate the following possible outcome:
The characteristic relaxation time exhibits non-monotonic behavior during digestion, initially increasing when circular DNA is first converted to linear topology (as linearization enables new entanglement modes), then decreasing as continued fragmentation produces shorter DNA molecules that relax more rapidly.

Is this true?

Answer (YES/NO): YES